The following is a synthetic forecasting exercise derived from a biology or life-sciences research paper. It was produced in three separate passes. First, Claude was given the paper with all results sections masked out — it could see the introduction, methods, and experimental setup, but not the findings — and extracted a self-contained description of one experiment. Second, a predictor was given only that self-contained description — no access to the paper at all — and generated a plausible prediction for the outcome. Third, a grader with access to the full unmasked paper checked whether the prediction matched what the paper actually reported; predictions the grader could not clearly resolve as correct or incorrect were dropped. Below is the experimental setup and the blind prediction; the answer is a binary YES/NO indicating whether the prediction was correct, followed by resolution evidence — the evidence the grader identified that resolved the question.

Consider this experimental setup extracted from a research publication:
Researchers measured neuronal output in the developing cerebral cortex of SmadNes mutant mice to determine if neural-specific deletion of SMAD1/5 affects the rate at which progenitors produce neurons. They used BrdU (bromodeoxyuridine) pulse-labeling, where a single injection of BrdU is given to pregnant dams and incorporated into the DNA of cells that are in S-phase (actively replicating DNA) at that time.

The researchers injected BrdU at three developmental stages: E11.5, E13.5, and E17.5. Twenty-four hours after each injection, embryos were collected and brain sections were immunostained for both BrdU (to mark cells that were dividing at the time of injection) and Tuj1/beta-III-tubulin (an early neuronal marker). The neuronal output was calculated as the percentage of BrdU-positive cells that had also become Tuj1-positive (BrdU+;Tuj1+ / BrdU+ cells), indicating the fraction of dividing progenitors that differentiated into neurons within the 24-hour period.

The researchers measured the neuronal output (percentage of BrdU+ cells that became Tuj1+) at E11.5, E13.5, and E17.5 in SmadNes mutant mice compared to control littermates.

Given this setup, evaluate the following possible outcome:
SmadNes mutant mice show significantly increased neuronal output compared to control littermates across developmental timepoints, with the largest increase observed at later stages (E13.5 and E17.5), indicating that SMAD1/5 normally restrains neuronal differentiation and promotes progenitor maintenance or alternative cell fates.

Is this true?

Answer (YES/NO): NO